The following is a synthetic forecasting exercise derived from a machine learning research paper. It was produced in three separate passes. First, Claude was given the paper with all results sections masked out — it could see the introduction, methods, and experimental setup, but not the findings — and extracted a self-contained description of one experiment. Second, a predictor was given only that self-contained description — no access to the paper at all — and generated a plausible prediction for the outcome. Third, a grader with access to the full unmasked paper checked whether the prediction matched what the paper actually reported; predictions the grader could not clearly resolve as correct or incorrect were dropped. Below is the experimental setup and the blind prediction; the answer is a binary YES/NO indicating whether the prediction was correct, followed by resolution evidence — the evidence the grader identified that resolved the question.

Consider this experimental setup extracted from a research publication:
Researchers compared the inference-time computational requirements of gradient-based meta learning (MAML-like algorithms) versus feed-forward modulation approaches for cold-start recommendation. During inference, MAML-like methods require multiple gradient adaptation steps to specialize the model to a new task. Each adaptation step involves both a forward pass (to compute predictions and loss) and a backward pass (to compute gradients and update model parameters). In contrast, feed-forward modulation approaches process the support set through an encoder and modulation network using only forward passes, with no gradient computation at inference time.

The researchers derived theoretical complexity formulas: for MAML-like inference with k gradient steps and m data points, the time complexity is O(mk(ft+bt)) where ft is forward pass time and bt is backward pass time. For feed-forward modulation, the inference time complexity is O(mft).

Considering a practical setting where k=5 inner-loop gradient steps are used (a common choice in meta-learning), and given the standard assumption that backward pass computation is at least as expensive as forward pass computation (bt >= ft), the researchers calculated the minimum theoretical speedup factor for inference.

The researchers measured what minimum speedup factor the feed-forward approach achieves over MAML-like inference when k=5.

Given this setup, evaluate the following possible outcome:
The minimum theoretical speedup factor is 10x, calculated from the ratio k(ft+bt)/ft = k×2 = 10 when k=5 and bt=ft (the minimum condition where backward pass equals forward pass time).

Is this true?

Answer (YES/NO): YES